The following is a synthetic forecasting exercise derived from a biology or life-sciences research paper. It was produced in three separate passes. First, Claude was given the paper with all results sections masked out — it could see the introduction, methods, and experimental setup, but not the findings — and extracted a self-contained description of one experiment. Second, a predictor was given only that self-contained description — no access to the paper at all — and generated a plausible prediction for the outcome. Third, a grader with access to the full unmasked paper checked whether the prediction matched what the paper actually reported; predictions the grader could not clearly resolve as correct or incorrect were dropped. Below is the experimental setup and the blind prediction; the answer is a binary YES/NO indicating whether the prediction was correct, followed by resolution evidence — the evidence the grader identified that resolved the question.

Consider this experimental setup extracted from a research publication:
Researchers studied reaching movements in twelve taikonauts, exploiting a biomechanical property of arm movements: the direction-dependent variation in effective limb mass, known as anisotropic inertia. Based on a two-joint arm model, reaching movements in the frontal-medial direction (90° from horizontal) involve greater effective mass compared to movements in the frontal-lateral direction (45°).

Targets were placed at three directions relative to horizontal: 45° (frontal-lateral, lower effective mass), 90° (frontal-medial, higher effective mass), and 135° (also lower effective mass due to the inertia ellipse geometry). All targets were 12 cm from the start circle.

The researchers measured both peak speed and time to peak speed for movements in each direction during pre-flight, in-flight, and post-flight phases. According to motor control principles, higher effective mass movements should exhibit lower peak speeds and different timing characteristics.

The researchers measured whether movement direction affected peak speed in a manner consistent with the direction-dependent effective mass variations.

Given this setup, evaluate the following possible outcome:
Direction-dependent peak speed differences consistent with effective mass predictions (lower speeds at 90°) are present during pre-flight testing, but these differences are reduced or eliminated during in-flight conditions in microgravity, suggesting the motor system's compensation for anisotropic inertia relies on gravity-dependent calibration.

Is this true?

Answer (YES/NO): NO